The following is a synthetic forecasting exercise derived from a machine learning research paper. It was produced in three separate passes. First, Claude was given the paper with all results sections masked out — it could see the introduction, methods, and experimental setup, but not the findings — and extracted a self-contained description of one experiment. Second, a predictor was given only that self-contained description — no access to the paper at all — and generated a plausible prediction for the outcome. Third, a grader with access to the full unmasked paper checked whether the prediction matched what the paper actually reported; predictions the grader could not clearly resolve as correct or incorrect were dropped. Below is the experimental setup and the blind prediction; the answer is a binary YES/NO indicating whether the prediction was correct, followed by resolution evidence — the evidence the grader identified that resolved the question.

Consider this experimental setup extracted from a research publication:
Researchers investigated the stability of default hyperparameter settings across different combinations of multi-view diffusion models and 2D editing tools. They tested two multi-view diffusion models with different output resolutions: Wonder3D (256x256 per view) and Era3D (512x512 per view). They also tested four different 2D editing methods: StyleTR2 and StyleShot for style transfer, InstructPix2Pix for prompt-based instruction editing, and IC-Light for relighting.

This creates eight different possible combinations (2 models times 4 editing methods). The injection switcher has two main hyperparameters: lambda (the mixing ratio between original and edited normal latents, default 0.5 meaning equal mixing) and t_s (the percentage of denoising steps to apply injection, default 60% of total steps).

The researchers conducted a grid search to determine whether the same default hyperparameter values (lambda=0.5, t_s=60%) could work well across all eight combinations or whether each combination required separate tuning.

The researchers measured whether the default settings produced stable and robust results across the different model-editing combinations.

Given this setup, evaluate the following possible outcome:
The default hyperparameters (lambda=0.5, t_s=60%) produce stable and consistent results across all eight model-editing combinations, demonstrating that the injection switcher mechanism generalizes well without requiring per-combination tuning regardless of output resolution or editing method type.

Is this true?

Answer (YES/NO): YES